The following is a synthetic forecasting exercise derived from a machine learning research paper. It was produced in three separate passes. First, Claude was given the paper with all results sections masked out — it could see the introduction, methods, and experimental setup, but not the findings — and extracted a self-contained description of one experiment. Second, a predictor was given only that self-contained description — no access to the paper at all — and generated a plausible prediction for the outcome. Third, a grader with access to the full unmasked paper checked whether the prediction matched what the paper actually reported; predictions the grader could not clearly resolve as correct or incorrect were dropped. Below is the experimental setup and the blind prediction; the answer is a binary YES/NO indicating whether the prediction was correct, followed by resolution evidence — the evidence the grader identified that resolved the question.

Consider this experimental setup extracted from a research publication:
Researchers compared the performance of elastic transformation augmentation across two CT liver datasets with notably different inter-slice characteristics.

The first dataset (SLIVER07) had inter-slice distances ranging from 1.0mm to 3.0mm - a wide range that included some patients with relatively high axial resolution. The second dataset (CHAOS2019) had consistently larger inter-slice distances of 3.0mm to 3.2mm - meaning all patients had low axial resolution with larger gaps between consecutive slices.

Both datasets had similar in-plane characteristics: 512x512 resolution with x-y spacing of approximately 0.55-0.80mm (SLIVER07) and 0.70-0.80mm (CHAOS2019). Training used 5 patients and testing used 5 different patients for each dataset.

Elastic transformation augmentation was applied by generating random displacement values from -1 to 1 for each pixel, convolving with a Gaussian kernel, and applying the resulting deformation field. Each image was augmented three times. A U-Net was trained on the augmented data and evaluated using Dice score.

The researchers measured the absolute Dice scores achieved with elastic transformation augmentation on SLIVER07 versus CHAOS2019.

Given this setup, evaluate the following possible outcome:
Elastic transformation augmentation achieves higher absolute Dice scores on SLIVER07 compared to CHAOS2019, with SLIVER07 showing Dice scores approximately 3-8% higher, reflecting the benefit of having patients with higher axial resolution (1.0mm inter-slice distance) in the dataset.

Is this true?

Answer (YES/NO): NO